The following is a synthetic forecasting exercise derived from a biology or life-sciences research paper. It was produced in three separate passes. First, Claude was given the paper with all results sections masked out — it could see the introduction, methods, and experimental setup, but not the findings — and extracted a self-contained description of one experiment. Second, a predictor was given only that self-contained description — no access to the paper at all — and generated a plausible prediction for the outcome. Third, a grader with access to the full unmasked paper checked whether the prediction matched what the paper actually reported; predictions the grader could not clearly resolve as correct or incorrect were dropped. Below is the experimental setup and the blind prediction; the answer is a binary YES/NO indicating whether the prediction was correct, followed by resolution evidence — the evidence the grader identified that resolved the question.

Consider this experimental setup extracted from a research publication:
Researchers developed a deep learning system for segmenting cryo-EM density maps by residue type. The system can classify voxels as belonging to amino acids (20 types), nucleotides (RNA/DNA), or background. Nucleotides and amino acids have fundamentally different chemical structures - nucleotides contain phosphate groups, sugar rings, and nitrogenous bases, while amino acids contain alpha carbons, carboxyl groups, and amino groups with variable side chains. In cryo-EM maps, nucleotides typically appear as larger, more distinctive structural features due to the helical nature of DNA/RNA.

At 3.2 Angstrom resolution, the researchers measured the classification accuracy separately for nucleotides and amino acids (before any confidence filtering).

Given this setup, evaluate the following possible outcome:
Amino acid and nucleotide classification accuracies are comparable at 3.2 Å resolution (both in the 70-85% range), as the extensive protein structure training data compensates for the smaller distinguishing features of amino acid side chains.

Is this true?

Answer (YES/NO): NO